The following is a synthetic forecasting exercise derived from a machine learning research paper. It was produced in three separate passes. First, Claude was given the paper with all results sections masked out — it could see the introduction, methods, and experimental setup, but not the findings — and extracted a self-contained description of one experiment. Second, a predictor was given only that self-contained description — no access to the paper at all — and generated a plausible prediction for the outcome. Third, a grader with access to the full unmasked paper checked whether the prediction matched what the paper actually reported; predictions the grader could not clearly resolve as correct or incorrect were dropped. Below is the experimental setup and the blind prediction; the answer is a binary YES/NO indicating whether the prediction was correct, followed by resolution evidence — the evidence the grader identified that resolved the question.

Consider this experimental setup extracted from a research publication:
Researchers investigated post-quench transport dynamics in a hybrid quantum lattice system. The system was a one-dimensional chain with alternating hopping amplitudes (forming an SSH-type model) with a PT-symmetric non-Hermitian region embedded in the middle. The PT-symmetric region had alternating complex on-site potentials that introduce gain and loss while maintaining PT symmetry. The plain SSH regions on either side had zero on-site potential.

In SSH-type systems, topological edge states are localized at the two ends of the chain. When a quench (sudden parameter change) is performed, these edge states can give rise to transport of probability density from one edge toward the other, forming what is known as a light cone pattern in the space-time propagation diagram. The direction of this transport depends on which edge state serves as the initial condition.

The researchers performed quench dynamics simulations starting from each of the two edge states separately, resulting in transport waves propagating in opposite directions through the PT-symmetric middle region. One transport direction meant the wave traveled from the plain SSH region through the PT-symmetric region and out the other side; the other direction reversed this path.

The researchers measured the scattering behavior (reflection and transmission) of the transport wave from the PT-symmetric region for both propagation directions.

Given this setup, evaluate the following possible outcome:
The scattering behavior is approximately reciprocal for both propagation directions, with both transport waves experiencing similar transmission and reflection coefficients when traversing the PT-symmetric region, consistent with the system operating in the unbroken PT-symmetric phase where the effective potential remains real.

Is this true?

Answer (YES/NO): NO